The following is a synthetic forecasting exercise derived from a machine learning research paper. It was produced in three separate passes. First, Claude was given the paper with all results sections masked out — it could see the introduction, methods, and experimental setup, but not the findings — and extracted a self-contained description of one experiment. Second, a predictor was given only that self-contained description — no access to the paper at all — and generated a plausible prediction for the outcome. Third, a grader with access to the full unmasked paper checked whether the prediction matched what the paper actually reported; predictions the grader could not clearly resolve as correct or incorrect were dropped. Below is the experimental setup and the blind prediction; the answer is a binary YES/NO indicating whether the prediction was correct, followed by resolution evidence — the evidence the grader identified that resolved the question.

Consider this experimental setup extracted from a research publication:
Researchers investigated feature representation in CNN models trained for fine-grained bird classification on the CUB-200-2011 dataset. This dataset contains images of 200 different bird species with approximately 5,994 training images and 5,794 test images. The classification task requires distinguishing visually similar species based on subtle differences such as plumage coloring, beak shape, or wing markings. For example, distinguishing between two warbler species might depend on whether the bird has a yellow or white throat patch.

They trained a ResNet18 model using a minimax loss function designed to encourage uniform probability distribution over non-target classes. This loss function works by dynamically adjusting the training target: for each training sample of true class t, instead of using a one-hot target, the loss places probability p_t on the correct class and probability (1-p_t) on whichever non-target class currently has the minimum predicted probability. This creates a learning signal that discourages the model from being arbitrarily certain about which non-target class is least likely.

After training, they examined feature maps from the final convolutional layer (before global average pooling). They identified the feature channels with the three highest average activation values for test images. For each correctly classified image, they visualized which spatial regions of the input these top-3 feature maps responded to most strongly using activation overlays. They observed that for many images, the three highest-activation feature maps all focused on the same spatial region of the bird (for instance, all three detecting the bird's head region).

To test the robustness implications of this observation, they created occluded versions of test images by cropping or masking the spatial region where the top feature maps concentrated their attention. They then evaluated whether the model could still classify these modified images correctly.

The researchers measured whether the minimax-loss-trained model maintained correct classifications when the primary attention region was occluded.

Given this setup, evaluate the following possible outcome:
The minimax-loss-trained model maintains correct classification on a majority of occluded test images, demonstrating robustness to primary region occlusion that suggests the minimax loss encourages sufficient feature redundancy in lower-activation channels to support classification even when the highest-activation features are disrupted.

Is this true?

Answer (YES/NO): NO